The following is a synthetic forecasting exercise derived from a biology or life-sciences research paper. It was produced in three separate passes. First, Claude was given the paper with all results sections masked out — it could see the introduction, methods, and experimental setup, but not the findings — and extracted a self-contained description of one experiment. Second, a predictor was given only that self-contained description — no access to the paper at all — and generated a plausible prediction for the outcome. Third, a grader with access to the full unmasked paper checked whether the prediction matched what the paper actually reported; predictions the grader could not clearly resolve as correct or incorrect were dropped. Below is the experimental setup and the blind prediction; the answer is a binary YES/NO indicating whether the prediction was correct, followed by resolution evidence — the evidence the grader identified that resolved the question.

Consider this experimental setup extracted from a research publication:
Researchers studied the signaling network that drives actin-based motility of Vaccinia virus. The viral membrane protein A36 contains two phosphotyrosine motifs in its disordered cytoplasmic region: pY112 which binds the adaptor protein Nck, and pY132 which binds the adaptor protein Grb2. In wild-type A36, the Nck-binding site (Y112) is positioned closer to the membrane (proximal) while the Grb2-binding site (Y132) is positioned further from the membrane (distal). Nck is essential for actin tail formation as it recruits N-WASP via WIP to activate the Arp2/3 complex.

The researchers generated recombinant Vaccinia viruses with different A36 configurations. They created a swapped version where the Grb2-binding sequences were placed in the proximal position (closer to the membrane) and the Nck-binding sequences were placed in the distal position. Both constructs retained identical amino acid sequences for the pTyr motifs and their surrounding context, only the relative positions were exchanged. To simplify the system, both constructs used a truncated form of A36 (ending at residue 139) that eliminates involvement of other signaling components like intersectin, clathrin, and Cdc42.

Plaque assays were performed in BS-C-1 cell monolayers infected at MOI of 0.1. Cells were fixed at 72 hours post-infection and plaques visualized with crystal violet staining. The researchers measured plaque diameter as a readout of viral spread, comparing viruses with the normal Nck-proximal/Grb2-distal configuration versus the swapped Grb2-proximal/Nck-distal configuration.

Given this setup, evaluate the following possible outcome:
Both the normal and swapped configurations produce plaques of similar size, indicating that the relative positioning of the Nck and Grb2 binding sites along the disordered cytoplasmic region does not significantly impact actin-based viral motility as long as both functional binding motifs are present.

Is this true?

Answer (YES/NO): NO